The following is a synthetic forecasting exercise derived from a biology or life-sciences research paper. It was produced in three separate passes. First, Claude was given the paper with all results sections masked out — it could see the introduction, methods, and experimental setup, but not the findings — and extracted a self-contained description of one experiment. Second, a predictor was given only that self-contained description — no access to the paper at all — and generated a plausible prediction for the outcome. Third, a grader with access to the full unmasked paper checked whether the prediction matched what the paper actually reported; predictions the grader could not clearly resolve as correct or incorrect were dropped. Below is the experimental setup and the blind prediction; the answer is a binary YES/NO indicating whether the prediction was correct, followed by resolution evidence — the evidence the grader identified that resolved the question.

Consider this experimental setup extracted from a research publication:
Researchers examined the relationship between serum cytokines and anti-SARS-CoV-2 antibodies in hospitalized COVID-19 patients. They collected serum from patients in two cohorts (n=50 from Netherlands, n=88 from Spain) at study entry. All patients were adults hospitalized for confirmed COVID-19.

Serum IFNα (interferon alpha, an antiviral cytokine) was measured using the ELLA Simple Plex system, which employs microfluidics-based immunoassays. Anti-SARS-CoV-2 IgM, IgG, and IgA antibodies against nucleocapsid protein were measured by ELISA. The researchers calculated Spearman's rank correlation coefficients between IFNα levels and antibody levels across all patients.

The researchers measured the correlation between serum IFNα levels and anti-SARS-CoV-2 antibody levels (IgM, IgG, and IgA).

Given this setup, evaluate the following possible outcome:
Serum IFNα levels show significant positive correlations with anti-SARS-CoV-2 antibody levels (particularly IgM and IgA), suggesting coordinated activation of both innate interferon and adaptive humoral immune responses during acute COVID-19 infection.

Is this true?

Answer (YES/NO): NO